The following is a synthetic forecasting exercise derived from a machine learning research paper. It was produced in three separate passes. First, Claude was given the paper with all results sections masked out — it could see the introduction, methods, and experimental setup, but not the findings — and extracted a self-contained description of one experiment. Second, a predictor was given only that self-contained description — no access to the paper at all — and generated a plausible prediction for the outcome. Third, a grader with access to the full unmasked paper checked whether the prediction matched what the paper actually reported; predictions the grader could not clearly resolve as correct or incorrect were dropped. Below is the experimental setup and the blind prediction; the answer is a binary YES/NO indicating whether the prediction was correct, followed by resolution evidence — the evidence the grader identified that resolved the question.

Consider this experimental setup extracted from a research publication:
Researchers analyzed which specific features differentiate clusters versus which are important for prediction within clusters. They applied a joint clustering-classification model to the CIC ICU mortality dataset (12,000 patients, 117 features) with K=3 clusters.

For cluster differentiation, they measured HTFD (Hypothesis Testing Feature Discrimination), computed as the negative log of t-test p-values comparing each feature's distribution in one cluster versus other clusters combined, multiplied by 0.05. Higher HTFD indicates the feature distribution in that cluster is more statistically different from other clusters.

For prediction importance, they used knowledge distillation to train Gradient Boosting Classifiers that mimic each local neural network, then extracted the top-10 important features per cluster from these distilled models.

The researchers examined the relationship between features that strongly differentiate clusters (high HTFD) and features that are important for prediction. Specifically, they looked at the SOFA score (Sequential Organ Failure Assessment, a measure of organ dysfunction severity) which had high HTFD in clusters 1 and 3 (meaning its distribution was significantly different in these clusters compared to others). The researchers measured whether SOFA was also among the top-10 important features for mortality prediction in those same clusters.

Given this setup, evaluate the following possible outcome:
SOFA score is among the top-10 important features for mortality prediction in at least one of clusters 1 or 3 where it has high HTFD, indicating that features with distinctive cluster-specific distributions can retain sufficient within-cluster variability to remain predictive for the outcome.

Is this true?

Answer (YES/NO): YES